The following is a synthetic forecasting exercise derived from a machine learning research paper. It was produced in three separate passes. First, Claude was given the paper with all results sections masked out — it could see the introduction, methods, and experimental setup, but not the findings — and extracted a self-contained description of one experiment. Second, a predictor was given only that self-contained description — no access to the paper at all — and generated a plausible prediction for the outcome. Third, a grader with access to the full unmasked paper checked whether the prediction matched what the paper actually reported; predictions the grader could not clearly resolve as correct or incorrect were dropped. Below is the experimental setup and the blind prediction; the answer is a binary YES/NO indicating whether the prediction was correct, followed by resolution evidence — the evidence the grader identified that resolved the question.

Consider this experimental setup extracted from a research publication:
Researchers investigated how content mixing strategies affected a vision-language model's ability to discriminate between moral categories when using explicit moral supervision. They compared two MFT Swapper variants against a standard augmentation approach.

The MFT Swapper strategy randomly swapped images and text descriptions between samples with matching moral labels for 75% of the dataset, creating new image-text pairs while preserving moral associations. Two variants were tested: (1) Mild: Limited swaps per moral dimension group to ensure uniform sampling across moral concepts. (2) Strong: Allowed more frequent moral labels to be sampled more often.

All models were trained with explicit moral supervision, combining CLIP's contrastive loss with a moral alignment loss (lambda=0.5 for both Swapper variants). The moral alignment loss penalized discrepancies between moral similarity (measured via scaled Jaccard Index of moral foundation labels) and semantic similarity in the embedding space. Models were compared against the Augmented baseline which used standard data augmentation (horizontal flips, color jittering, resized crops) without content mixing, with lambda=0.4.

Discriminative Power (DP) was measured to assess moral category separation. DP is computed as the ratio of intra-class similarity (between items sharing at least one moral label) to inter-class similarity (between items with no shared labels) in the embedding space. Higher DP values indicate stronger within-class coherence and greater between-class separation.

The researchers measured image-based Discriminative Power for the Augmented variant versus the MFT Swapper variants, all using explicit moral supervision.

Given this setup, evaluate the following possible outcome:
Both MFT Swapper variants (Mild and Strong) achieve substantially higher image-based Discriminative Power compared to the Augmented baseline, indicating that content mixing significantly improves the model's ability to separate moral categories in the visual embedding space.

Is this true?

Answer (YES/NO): NO